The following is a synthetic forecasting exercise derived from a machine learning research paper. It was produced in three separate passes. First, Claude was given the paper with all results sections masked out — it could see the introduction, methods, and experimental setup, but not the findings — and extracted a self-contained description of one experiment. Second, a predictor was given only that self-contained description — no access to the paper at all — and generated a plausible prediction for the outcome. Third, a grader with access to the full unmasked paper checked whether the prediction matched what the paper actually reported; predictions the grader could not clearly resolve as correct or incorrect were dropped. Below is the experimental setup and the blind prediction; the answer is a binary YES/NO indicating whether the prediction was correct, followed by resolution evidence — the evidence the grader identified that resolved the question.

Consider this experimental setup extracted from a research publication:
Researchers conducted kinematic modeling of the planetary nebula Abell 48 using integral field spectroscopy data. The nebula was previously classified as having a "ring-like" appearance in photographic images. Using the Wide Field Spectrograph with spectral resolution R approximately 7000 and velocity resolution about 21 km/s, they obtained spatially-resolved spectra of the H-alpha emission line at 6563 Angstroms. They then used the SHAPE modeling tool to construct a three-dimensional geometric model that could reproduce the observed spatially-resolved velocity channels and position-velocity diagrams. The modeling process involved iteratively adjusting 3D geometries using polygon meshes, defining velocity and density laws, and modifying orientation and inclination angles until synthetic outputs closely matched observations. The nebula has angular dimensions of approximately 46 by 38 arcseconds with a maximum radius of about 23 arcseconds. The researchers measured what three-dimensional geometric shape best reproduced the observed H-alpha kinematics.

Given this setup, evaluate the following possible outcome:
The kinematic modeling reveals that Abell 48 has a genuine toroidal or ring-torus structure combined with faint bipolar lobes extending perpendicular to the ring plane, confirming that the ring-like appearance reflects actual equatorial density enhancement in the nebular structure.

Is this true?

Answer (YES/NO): NO